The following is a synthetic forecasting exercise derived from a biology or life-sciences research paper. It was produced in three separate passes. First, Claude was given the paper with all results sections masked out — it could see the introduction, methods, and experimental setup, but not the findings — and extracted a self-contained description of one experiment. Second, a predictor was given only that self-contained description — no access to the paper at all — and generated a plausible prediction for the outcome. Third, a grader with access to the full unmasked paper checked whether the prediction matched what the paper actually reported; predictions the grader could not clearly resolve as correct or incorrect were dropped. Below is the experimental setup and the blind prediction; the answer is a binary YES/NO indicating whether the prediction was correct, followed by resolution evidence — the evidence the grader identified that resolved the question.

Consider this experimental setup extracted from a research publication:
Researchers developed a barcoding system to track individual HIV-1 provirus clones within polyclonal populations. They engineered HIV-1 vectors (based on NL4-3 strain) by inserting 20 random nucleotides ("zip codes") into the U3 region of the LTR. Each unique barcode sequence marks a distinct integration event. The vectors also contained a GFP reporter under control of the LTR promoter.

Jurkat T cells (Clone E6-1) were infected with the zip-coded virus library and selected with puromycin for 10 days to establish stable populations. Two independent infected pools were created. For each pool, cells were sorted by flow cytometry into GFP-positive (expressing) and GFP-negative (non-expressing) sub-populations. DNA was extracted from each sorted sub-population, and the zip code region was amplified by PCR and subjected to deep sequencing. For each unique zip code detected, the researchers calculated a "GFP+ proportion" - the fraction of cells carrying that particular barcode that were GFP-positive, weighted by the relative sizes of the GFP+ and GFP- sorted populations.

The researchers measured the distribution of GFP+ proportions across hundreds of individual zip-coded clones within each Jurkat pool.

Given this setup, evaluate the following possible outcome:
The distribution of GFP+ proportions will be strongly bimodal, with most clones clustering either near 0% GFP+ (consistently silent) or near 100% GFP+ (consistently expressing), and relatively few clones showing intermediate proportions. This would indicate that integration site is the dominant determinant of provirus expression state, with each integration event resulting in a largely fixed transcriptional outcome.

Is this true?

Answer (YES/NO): NO